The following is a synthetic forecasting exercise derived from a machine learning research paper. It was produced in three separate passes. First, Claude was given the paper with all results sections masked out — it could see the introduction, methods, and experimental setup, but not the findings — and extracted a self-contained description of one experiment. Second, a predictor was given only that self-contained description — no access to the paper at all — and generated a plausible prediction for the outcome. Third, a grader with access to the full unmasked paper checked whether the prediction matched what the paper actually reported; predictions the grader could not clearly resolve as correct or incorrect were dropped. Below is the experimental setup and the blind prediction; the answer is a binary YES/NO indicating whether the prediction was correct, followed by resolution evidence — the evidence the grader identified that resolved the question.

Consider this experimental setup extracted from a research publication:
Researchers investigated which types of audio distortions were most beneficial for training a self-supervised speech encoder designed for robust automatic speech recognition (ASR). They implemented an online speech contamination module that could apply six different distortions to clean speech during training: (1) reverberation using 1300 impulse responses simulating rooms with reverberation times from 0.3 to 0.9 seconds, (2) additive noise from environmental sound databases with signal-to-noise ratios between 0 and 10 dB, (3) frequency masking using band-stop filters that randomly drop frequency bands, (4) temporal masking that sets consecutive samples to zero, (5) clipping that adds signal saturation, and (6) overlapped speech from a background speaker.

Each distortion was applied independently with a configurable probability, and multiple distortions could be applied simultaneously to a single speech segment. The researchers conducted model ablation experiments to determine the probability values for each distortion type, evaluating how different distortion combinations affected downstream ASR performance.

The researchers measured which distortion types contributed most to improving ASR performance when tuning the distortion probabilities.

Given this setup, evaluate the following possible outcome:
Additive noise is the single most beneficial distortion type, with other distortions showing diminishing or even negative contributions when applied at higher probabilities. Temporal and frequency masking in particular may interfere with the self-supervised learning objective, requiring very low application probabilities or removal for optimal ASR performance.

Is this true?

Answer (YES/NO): NO